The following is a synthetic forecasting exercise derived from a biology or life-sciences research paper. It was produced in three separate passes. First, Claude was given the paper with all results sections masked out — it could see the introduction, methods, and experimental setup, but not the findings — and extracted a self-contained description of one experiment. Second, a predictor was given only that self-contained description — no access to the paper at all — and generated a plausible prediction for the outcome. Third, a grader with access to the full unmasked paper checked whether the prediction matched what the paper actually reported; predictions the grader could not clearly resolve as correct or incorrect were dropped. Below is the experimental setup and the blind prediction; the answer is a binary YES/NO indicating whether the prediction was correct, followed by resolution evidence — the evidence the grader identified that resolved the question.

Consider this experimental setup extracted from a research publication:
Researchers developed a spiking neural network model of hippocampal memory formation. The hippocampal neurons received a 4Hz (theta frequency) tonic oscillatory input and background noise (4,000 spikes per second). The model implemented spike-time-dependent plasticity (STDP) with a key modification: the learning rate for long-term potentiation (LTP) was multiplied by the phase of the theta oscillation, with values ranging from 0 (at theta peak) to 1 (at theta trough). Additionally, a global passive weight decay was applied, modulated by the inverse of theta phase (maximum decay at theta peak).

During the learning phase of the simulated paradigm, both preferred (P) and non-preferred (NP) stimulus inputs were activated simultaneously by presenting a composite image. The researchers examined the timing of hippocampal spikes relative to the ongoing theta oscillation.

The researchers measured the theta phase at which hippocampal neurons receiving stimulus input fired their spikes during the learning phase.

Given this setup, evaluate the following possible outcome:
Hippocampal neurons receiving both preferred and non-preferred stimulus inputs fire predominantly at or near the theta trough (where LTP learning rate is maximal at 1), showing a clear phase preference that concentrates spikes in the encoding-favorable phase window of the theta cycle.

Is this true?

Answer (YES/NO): NO